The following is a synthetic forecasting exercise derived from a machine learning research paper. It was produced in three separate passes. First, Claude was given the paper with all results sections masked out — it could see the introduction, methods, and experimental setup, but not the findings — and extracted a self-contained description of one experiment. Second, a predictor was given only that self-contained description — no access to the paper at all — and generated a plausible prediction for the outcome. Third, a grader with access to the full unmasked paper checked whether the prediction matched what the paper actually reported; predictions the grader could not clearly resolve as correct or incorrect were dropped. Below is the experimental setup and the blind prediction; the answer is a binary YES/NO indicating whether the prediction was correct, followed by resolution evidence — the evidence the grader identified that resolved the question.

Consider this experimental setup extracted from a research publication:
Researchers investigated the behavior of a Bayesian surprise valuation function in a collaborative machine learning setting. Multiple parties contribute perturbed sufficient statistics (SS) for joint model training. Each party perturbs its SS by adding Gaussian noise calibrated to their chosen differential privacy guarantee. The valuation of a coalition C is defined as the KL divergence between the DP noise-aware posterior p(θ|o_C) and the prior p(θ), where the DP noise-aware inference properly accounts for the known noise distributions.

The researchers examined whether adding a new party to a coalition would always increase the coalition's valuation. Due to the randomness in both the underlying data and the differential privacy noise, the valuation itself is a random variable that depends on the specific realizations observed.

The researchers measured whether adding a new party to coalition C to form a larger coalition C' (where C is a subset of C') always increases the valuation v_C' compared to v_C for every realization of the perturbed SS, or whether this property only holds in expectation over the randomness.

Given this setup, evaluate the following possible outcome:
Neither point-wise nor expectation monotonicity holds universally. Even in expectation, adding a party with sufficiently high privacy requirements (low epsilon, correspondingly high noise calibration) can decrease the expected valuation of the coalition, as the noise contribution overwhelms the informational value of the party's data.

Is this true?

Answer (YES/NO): NO